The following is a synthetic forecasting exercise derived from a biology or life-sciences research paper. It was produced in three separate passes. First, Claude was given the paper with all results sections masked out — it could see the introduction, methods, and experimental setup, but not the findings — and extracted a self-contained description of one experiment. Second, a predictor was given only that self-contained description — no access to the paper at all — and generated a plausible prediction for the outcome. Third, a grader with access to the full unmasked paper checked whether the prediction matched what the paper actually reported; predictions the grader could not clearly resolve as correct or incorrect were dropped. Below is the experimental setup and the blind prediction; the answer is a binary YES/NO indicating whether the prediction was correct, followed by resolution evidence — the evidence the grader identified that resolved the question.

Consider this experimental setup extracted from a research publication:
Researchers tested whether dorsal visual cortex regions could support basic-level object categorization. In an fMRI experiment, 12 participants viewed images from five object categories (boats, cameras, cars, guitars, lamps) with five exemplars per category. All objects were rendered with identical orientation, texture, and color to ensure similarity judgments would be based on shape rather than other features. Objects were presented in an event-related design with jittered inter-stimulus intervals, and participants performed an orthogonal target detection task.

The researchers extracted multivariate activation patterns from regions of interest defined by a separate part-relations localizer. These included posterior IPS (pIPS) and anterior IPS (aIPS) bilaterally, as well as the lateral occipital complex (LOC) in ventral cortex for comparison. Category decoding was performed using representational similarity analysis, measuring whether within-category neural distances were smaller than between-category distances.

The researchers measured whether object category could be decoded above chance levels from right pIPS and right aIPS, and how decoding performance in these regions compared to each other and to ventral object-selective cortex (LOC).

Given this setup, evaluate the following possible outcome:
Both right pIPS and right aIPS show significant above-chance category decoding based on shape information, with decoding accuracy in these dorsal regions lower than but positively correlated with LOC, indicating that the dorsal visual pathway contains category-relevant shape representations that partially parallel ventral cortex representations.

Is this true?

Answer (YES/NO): NO